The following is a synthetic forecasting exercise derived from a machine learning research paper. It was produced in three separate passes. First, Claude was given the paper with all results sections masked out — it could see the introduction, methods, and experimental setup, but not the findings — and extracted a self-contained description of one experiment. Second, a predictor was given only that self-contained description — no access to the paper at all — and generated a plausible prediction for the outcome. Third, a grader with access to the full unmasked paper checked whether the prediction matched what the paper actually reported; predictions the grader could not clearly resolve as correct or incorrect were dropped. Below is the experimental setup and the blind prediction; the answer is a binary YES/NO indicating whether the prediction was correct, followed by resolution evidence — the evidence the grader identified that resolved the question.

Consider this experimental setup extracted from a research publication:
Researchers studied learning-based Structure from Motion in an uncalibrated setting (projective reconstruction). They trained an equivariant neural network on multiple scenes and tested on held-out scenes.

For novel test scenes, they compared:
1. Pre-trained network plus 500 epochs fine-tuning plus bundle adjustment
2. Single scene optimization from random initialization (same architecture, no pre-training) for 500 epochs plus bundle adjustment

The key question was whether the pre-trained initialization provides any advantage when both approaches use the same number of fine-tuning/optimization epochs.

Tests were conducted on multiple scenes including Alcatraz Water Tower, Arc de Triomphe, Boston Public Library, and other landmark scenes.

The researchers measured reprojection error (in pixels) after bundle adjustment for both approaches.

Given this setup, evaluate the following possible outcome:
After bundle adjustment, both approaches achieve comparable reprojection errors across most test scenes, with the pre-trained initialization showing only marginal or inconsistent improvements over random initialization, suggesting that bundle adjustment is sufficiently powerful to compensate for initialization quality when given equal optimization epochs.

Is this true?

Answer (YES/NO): NO